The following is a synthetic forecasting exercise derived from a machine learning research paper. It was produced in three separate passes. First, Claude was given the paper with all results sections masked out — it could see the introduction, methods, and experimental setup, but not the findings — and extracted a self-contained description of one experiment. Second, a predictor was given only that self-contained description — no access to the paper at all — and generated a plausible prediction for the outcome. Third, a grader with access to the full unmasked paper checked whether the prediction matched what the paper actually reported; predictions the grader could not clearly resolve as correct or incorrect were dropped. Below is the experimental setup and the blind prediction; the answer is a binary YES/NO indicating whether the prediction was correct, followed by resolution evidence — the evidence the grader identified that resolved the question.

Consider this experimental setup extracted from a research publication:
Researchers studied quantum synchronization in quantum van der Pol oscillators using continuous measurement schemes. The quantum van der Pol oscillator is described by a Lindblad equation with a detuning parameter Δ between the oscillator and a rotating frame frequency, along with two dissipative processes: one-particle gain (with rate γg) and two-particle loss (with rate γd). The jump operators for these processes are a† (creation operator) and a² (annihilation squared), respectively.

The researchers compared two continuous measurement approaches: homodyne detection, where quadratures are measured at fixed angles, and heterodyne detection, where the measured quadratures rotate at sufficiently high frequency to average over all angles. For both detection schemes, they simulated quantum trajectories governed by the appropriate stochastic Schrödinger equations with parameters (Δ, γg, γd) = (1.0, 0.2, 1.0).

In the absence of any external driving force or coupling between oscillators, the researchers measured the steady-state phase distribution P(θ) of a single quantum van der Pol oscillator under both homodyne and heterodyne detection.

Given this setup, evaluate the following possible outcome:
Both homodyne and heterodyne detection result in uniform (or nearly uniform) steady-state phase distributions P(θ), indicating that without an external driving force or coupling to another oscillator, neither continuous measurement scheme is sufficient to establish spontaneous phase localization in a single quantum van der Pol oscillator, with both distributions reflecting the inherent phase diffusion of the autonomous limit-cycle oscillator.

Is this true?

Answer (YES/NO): NO